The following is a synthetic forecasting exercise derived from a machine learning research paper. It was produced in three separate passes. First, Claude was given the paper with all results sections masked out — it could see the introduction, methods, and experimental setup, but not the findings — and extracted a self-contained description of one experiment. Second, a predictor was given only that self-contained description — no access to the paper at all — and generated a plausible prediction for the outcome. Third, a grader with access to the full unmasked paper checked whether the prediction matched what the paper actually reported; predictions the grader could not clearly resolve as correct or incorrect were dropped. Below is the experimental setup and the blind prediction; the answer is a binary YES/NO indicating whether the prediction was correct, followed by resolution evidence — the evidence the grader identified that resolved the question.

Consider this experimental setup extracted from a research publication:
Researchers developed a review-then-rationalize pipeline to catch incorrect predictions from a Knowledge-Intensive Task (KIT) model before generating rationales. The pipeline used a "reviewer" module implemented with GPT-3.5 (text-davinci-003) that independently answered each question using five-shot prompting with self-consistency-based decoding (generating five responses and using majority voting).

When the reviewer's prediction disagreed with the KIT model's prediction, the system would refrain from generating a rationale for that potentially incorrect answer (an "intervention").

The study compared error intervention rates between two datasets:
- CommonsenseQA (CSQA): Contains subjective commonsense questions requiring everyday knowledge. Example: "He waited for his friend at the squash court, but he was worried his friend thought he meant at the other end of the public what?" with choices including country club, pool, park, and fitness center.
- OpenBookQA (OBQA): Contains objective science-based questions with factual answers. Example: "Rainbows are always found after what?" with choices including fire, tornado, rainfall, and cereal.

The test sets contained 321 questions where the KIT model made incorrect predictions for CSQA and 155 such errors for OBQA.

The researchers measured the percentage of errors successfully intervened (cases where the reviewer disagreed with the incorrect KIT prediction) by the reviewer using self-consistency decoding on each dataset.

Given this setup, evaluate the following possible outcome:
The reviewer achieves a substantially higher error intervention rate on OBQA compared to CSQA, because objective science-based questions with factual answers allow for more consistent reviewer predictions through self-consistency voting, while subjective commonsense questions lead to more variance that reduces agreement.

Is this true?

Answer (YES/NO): YES